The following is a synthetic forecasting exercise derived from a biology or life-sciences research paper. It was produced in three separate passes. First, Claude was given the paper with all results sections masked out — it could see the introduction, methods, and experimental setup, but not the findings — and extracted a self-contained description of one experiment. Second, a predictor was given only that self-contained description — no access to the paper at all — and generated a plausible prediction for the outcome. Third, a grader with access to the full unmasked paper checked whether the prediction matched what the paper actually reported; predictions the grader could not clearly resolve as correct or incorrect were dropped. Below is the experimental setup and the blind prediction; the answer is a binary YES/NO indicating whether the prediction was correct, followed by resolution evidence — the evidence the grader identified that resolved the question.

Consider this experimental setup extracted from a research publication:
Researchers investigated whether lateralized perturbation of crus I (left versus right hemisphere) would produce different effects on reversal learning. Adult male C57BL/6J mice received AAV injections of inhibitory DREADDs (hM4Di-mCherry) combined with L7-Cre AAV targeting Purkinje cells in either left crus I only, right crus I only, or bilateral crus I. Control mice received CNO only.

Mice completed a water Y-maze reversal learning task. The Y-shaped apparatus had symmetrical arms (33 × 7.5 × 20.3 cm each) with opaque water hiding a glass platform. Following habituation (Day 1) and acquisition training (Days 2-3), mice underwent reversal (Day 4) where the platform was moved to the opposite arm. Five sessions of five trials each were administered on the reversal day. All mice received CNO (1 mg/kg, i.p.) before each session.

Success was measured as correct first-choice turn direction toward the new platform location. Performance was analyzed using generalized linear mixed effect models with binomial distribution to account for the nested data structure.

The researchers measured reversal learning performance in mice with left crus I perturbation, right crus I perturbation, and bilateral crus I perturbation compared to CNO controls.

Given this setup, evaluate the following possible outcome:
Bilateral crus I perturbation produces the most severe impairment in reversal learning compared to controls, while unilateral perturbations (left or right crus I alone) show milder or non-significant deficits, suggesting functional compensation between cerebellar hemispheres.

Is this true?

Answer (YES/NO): YES